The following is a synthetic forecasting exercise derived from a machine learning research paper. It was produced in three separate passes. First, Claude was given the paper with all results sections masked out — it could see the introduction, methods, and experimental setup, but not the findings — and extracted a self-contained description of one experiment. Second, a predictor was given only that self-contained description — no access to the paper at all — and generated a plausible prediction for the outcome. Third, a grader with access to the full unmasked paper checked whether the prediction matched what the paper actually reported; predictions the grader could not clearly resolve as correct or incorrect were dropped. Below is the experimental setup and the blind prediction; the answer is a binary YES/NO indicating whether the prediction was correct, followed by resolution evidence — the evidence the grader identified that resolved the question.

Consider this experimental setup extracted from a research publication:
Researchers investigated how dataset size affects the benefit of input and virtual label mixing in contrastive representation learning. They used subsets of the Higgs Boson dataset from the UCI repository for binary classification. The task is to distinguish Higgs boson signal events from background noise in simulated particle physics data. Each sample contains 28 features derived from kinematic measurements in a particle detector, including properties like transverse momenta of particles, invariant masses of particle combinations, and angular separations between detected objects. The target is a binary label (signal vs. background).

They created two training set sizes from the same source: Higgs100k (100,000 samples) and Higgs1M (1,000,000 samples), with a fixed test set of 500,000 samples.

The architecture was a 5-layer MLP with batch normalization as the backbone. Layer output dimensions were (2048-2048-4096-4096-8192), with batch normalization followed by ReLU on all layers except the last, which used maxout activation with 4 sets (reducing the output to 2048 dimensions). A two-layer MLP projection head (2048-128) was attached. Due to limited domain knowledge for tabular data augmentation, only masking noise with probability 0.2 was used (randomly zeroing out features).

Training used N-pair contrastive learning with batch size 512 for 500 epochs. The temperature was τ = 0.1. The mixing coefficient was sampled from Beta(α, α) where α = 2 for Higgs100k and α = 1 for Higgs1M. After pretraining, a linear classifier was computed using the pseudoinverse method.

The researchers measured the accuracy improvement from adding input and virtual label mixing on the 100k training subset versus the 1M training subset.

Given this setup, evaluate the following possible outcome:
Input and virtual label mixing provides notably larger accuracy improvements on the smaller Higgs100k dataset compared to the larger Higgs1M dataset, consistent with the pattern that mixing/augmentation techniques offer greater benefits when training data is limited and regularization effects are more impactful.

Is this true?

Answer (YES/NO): YES